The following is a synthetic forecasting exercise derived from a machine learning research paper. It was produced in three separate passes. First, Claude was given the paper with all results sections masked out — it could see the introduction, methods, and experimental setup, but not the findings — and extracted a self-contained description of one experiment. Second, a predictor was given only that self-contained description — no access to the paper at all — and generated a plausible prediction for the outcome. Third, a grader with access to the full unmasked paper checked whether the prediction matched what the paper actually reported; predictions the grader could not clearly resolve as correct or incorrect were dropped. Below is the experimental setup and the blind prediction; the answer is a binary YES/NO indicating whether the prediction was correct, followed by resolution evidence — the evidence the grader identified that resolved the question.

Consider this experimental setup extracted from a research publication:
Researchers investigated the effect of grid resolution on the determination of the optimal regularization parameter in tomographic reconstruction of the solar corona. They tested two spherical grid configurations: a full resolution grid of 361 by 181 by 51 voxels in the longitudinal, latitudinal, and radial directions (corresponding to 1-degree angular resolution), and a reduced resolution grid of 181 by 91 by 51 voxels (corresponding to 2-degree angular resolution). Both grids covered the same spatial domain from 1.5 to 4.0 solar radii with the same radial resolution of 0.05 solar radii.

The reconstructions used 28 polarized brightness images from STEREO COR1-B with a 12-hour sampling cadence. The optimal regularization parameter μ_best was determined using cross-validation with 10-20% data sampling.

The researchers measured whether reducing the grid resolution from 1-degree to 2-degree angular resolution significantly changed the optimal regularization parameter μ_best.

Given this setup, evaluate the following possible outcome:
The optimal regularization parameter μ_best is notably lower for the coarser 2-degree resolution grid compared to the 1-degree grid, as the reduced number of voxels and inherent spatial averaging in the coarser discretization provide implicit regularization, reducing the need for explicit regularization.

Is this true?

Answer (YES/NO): NO